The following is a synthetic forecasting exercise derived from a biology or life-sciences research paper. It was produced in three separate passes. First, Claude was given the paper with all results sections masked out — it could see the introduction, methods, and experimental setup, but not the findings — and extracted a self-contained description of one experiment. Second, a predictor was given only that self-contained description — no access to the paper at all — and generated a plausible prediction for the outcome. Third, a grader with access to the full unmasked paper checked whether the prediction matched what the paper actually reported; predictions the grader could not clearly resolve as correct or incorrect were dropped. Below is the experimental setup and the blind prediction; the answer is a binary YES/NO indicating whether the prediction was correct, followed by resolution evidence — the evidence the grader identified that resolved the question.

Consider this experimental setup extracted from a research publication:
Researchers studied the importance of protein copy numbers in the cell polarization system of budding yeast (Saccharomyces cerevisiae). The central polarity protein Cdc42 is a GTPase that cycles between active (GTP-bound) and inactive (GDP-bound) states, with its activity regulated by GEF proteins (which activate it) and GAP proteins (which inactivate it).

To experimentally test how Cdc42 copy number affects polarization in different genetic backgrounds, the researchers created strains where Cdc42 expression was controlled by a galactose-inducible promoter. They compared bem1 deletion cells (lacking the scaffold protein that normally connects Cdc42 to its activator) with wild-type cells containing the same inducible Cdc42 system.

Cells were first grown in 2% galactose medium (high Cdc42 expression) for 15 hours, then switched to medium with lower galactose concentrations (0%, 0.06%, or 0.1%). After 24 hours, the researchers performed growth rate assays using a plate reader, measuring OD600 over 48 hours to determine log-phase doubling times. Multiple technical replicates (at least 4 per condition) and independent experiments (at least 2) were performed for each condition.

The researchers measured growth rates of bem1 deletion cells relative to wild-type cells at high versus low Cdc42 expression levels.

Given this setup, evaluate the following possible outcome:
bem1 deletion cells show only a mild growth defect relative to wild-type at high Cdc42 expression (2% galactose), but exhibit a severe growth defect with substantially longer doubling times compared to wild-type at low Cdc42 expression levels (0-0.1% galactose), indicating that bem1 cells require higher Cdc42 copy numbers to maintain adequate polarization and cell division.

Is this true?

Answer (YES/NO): NO